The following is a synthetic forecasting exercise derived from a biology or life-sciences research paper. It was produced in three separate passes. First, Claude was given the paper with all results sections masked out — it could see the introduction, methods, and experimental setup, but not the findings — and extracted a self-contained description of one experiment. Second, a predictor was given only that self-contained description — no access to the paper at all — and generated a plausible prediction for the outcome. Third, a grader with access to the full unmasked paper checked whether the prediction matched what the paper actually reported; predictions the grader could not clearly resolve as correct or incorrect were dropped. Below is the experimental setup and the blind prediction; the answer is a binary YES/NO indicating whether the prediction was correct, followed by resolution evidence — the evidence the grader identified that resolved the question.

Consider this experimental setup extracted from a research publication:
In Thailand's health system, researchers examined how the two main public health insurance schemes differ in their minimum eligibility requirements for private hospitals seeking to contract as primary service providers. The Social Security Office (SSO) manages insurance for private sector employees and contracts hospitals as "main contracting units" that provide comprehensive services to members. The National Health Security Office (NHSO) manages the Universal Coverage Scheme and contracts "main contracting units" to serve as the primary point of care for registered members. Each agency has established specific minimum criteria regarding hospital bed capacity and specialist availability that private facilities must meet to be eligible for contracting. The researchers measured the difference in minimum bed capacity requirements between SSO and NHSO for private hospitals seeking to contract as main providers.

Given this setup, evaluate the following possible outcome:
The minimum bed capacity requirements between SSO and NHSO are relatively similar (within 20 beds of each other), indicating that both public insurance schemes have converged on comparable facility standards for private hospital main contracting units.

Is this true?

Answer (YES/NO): NO